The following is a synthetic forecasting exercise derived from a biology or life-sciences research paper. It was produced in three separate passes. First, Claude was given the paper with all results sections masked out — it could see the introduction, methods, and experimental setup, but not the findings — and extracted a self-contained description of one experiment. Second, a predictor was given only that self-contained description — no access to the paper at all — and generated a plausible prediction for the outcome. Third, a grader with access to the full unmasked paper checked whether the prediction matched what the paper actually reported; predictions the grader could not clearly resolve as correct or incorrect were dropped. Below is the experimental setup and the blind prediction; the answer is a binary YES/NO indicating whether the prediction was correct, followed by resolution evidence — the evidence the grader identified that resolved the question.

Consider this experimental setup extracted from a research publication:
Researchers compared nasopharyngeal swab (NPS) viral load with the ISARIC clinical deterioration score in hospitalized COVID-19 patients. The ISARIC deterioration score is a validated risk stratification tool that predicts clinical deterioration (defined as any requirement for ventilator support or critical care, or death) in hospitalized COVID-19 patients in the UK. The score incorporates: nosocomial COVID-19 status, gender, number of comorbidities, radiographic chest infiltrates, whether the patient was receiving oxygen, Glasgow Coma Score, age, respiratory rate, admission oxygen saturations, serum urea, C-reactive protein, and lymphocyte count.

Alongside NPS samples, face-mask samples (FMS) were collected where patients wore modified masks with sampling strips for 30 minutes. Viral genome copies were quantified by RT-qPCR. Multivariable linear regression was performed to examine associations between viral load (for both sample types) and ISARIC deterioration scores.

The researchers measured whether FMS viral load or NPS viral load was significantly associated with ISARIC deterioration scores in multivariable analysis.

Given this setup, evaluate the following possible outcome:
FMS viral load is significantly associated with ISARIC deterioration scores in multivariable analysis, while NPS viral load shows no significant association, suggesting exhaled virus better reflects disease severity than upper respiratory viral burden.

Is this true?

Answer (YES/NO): YES